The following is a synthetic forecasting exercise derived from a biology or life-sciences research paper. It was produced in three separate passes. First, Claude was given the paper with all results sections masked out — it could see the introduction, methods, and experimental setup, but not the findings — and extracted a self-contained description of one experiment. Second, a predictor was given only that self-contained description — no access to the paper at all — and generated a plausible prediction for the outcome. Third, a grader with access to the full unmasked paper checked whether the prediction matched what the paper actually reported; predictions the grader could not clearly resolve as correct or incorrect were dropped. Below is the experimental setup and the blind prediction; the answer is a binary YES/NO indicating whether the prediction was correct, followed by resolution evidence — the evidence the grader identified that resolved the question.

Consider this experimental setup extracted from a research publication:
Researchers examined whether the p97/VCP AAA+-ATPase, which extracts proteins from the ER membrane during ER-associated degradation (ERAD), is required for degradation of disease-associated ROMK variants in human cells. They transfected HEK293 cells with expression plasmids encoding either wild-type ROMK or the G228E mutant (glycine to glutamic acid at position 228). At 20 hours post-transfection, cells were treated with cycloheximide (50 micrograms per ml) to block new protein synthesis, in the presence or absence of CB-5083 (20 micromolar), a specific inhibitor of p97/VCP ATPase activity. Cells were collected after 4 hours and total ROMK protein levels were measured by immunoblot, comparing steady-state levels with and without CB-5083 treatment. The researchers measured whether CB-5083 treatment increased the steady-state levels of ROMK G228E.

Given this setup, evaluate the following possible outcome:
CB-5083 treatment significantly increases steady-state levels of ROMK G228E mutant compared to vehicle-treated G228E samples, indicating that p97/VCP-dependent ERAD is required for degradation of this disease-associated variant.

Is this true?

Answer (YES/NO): YES